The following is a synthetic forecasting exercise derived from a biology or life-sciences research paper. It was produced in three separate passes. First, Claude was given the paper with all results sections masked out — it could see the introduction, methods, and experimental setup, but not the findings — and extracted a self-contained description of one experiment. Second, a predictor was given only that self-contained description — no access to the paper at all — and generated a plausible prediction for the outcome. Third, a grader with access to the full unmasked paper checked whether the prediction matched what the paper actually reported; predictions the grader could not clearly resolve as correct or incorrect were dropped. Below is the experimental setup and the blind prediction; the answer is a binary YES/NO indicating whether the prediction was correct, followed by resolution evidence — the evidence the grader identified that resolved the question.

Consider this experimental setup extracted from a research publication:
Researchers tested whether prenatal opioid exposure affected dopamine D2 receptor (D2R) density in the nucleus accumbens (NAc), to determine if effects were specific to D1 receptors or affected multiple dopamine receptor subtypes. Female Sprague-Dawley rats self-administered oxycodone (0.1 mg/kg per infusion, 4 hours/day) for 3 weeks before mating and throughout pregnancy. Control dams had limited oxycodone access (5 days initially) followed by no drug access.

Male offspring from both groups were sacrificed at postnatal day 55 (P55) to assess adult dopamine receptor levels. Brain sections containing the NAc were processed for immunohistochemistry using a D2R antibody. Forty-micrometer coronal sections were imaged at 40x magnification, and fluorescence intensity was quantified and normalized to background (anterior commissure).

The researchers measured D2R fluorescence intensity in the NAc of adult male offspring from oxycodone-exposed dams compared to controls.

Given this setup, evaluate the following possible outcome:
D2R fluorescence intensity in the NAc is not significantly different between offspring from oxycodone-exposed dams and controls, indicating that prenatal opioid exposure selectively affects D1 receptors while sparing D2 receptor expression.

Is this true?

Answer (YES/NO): YES